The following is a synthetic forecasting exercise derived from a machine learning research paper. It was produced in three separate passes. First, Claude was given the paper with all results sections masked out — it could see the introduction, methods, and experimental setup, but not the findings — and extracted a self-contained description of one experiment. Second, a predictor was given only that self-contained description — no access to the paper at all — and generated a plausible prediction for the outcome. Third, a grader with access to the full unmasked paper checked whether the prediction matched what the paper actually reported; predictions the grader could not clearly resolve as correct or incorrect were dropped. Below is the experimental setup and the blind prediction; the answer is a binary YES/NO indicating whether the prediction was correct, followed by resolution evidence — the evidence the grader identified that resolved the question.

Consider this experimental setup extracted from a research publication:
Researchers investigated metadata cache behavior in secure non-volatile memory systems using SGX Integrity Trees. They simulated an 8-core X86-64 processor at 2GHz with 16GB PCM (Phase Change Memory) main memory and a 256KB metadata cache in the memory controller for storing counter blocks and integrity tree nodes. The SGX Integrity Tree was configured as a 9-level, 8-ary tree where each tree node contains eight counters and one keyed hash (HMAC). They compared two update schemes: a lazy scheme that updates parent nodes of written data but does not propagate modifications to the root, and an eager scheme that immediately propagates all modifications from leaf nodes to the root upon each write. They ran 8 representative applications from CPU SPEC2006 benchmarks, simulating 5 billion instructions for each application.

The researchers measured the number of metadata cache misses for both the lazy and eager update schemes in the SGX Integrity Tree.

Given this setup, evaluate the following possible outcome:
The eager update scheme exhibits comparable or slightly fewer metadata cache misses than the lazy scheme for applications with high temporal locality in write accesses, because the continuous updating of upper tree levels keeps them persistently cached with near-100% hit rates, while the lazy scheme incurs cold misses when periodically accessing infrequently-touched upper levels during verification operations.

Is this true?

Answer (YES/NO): NO